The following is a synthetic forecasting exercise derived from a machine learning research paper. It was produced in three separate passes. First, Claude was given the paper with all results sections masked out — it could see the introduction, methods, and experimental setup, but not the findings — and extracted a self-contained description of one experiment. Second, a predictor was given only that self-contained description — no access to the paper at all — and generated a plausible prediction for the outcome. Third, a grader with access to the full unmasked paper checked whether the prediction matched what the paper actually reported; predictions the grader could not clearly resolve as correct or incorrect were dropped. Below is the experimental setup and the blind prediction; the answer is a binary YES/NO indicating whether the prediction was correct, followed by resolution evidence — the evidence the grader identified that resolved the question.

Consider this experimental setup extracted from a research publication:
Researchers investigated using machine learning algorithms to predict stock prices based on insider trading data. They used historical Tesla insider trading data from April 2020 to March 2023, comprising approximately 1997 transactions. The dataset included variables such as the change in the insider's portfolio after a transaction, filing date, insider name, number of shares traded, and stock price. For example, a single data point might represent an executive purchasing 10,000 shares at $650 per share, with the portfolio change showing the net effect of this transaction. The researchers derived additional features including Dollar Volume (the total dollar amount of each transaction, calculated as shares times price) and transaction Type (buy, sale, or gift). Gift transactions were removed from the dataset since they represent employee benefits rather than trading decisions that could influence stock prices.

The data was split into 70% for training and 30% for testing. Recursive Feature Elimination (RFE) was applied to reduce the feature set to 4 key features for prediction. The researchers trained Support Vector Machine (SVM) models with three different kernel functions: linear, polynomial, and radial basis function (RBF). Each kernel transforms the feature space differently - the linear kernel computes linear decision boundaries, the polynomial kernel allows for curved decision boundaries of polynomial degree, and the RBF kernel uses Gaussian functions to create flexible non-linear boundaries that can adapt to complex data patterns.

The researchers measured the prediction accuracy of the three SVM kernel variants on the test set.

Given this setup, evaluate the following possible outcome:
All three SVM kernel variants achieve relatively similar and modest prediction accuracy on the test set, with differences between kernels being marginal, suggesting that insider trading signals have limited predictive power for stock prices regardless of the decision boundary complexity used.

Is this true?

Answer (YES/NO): NO